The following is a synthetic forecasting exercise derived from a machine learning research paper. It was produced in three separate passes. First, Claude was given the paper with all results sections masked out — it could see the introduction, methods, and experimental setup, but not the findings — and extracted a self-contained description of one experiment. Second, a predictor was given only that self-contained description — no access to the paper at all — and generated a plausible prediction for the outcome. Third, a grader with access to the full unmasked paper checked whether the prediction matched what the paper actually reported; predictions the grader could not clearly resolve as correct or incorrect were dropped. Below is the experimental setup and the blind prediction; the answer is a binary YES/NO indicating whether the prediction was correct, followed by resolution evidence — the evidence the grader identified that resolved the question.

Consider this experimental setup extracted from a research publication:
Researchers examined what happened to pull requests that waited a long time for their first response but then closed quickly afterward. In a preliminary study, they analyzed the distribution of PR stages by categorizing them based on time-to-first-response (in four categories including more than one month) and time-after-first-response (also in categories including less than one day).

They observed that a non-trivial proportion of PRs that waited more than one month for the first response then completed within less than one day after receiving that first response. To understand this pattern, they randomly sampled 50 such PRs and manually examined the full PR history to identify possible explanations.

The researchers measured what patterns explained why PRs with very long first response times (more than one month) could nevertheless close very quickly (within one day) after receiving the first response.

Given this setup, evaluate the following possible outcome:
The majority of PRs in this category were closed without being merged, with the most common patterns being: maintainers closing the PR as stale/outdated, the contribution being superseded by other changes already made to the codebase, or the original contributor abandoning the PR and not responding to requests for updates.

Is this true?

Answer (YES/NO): NO